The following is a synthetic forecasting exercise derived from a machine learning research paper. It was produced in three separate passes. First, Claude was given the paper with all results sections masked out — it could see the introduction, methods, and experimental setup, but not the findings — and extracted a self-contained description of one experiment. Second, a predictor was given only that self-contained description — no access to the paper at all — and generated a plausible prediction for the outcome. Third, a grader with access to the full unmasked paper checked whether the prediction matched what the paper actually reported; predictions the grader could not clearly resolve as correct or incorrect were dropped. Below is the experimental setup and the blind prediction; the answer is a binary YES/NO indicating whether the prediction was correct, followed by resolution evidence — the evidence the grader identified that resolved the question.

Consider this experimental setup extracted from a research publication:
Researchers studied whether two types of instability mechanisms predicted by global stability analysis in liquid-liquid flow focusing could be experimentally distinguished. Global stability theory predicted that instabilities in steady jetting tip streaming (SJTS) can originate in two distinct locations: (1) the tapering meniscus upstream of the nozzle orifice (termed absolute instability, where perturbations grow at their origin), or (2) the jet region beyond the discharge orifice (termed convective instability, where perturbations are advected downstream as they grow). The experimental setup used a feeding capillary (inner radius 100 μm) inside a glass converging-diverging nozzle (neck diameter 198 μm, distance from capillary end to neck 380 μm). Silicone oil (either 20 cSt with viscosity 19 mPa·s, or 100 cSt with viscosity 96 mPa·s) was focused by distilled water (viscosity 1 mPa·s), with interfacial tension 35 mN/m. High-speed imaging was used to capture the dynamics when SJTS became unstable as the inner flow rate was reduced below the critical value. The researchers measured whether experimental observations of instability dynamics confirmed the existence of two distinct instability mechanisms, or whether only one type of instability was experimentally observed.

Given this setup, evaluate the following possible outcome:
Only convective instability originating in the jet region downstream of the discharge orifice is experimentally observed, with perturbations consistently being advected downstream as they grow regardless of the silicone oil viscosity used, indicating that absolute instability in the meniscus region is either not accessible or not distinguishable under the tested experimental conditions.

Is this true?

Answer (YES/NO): NO